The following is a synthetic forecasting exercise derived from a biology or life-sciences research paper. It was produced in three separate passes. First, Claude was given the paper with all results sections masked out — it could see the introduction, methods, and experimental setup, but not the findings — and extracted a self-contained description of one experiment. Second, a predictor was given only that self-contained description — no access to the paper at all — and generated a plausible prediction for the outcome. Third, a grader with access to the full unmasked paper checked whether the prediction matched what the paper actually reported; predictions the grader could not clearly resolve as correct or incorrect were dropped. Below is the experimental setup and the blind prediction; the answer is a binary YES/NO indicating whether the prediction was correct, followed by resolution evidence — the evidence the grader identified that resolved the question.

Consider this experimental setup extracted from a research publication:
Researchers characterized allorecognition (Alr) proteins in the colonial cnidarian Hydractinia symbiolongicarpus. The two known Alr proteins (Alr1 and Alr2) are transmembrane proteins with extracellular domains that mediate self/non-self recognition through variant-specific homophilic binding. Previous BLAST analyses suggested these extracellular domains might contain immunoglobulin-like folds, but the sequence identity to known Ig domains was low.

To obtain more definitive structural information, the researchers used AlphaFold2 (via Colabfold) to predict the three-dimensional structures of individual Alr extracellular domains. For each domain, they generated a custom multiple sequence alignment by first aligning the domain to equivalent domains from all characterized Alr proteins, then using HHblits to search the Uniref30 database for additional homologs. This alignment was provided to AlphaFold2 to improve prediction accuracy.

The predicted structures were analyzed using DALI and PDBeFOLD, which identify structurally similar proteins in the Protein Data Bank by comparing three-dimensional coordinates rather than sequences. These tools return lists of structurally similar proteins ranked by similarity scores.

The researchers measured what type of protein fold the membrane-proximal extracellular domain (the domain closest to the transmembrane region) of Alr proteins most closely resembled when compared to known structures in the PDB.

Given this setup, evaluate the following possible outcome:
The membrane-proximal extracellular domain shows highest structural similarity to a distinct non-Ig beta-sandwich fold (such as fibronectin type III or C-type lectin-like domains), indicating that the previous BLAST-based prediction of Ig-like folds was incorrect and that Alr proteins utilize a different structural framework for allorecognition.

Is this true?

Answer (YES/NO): NO